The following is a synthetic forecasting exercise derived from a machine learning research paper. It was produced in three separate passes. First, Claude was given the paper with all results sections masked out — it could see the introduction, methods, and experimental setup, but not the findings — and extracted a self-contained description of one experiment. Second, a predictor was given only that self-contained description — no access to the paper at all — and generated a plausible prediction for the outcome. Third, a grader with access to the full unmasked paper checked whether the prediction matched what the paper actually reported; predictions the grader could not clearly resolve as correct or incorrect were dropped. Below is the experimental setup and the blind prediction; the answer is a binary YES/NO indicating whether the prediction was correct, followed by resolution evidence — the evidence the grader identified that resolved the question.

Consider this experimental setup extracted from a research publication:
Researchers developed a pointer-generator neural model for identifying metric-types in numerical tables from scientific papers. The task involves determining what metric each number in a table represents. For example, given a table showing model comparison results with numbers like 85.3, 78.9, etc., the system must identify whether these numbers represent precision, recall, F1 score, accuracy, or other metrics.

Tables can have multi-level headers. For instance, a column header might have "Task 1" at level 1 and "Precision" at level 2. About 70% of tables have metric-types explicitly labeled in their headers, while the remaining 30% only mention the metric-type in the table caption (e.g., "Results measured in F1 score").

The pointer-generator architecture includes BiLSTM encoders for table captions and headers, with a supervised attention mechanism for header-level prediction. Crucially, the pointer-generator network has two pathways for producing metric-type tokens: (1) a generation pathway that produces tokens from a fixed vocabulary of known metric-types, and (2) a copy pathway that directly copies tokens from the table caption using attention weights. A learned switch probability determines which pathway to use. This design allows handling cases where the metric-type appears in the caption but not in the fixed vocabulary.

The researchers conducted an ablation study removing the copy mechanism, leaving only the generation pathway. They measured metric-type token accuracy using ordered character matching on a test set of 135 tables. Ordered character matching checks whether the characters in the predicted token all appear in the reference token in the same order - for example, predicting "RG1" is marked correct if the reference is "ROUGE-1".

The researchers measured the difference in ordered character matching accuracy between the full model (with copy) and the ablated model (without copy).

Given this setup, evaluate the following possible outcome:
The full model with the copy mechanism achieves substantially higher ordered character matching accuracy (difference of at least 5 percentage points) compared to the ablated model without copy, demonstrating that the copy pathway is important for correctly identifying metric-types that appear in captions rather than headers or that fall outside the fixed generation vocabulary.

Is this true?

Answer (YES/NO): YES